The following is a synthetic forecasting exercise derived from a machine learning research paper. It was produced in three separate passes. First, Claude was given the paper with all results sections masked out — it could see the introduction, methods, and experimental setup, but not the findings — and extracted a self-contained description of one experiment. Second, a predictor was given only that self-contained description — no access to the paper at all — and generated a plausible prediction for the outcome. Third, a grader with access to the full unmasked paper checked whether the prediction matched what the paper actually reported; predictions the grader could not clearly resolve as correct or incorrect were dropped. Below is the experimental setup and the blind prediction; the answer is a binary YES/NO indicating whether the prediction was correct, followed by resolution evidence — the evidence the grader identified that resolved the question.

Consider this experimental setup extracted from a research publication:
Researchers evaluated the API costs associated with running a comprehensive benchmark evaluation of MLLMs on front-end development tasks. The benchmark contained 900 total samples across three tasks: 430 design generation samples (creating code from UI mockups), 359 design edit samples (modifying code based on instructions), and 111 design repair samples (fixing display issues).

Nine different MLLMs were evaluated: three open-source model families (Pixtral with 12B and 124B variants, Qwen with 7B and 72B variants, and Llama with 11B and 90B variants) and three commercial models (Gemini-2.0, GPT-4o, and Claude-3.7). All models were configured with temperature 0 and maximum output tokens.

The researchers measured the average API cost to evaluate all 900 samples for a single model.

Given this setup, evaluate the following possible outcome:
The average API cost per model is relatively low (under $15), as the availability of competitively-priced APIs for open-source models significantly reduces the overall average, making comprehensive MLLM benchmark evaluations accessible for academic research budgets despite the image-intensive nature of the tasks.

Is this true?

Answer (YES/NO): NO